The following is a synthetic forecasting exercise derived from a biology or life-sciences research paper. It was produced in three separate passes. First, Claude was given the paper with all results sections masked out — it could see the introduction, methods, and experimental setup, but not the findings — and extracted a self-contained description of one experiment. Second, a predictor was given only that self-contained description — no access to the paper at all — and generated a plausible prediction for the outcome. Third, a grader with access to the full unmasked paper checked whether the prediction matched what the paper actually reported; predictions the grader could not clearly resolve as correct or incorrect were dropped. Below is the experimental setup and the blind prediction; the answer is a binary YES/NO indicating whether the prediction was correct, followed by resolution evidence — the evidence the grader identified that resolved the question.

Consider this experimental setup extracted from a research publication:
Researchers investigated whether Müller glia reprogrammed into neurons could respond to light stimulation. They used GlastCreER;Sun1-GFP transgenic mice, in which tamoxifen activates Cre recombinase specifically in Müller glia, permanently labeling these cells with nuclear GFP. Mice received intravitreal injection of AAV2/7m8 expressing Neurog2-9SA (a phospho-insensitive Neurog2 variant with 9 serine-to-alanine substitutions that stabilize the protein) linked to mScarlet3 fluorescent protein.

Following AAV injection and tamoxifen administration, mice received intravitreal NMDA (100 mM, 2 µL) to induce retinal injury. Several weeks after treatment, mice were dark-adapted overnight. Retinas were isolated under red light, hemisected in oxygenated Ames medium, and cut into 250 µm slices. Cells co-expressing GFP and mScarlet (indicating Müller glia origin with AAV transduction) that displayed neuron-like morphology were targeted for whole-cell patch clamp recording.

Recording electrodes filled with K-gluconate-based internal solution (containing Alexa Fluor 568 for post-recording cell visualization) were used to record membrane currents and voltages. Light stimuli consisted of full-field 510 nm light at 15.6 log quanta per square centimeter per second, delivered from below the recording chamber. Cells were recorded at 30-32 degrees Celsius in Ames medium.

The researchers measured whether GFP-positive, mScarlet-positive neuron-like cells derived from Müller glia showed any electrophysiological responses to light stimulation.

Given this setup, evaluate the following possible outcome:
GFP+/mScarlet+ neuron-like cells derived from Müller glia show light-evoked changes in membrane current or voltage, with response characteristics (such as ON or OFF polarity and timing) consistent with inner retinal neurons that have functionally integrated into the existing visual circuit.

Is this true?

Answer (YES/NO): YES